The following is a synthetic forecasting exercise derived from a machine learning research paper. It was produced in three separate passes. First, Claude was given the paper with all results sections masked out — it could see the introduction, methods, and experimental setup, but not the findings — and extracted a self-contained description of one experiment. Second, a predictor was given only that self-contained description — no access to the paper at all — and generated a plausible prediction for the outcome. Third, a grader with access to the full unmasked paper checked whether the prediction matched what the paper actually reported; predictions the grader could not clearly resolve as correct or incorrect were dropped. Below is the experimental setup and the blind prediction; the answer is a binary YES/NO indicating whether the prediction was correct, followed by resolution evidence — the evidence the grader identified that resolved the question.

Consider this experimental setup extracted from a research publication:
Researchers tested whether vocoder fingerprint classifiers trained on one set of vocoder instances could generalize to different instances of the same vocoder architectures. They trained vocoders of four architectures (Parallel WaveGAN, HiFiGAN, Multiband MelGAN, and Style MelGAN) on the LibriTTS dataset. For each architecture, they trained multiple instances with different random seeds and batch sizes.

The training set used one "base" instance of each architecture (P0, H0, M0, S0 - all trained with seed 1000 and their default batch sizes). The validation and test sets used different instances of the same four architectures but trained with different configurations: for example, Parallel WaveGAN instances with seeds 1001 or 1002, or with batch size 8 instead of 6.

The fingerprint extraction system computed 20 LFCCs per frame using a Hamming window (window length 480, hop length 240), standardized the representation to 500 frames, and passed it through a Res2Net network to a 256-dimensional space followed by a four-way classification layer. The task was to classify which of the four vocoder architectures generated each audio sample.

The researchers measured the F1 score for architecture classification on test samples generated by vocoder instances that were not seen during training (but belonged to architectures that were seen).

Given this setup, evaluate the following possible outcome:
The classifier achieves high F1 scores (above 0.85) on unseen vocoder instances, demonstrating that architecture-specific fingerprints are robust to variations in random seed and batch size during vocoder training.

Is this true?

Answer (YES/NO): YES